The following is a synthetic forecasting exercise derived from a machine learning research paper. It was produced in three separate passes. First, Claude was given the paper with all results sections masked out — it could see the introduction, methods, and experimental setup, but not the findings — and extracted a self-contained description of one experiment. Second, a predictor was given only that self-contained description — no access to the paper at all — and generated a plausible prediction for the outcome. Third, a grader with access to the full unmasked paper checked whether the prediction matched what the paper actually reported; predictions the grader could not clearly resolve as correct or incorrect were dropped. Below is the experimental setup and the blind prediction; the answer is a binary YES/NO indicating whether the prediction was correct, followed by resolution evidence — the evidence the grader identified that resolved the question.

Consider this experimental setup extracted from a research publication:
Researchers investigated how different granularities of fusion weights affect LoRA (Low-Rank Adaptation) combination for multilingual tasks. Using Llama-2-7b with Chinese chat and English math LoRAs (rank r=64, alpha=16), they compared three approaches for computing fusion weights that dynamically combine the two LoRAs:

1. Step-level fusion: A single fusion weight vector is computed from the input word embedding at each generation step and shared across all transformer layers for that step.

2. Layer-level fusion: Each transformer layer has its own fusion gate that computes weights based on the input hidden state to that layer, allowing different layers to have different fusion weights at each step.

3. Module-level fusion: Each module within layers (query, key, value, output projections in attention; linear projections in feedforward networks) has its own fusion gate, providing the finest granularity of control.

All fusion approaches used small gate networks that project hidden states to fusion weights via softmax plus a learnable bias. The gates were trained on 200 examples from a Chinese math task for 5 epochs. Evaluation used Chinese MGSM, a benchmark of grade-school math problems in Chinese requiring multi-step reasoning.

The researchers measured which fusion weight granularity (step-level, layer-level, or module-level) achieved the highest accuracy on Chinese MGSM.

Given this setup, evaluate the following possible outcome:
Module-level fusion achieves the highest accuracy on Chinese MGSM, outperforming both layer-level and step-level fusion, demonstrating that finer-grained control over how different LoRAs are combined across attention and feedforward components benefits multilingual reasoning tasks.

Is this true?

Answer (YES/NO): NO